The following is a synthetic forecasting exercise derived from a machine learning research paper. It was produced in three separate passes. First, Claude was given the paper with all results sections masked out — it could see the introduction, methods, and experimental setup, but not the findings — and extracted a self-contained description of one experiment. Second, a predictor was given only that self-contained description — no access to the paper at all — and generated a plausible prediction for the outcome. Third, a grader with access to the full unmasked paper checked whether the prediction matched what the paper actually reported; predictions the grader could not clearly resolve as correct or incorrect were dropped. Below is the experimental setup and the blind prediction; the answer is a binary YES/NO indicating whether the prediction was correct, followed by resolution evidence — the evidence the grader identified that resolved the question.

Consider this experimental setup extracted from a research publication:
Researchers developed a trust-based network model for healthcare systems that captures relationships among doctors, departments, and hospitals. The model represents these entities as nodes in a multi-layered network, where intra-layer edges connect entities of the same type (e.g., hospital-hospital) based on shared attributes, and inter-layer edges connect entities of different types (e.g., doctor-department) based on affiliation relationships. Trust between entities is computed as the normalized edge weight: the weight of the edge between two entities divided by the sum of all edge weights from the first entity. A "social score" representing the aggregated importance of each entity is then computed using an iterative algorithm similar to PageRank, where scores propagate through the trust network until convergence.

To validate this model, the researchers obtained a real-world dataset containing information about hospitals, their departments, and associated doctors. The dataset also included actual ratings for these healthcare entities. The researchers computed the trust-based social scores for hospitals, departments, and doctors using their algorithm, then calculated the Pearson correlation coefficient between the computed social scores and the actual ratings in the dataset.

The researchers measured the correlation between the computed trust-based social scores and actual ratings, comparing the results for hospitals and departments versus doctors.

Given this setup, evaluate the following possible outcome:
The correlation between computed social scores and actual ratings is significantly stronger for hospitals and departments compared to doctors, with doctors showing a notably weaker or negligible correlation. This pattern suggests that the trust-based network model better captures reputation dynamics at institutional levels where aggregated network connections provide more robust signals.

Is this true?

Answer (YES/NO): NO